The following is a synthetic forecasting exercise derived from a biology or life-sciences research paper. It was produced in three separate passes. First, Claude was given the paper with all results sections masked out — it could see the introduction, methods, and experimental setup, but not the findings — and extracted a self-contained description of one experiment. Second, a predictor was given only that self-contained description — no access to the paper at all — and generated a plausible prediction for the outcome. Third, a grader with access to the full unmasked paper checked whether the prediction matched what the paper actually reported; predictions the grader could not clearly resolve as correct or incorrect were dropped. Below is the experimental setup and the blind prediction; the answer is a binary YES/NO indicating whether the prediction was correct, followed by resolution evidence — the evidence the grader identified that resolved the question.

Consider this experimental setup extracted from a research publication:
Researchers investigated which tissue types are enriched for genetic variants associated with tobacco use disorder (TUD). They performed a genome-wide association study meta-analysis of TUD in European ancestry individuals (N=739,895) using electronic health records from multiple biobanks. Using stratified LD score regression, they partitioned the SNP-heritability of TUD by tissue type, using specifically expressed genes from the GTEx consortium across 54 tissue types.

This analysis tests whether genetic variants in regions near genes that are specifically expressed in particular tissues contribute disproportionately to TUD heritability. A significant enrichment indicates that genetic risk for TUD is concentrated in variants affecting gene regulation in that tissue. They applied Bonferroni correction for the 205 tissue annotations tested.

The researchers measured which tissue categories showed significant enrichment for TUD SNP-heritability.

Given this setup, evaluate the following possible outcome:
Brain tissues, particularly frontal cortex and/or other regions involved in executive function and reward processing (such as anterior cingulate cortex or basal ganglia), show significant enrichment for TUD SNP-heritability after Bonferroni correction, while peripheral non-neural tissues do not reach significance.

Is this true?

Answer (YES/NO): NO